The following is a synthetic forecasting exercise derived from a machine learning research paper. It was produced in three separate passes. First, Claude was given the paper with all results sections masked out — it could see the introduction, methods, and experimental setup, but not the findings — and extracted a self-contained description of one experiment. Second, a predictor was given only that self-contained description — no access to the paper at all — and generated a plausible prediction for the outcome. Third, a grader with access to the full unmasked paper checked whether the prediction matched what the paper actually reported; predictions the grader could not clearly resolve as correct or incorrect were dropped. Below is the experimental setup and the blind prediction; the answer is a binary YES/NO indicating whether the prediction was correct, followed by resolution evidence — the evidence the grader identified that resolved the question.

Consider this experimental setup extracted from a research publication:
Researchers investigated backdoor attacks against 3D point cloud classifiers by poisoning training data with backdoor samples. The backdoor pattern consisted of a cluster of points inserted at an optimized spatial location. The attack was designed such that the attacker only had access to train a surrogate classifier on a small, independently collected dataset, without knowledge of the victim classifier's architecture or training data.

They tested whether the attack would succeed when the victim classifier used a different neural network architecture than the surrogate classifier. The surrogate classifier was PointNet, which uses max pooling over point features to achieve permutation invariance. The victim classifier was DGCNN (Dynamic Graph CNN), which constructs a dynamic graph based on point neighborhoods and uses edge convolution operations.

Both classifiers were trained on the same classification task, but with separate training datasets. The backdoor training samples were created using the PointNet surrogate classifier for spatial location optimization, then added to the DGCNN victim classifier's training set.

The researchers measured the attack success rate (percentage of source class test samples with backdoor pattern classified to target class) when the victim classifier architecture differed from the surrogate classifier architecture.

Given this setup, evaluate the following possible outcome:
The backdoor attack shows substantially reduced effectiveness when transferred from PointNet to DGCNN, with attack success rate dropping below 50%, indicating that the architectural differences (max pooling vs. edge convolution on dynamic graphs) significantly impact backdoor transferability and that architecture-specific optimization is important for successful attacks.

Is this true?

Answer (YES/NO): NO